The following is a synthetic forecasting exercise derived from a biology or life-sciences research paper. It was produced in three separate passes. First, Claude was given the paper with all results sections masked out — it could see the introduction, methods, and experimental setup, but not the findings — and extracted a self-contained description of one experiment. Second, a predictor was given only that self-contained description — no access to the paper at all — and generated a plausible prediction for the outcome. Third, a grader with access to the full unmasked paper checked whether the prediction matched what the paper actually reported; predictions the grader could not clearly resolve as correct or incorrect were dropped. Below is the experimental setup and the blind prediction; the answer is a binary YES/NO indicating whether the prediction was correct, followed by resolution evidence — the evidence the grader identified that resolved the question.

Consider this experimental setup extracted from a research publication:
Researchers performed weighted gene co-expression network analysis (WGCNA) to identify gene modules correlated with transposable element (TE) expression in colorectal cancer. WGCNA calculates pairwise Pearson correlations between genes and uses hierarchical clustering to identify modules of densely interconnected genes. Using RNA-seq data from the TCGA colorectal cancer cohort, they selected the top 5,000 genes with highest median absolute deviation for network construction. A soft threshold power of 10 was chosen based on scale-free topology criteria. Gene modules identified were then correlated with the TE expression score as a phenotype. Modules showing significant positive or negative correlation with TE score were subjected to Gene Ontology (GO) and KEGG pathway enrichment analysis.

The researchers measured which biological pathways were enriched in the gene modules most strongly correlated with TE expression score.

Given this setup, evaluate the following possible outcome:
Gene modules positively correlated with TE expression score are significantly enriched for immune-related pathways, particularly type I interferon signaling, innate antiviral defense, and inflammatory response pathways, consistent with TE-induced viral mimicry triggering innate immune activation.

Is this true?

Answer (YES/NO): YES